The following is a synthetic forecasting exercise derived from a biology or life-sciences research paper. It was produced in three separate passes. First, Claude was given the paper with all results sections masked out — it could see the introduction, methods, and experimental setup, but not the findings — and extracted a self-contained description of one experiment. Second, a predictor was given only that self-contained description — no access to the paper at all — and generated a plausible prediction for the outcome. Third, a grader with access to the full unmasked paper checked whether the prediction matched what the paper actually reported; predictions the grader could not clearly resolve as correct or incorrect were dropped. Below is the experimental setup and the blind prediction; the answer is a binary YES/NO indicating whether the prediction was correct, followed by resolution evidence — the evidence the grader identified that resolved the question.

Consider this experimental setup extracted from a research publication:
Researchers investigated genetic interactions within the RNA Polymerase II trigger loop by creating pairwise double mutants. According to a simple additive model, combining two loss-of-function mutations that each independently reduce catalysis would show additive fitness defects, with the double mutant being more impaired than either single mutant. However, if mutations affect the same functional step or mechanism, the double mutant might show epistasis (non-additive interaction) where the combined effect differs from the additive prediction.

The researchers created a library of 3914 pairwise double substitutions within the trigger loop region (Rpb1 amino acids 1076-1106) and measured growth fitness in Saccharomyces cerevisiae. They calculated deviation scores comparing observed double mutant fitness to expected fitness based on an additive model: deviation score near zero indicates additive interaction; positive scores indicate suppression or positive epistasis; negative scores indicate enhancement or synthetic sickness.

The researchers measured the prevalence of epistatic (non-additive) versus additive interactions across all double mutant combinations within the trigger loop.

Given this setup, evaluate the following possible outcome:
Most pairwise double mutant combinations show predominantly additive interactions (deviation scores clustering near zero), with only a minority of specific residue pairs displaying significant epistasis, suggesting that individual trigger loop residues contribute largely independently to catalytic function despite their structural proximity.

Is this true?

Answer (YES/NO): NO